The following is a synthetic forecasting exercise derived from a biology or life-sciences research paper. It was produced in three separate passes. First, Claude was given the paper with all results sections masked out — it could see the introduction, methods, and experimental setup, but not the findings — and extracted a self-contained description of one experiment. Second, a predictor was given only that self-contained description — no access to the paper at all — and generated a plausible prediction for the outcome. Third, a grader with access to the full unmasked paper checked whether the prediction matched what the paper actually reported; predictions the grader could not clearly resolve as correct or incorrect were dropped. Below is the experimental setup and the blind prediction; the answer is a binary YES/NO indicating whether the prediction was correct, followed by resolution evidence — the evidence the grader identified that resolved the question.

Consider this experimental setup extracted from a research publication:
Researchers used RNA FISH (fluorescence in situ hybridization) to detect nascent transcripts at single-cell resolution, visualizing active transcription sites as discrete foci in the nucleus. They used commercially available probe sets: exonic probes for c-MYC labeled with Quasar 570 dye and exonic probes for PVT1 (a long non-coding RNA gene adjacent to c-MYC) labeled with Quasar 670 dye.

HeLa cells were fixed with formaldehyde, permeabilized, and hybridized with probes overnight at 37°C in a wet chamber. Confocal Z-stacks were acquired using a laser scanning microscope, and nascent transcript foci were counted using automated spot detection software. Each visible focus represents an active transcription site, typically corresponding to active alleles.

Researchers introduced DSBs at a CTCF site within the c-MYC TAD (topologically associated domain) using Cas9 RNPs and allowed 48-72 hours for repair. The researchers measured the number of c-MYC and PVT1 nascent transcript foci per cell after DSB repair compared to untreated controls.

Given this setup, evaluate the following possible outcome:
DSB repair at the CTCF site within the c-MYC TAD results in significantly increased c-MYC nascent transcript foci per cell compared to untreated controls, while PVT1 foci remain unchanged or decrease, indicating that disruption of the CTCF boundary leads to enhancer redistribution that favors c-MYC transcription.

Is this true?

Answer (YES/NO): NO